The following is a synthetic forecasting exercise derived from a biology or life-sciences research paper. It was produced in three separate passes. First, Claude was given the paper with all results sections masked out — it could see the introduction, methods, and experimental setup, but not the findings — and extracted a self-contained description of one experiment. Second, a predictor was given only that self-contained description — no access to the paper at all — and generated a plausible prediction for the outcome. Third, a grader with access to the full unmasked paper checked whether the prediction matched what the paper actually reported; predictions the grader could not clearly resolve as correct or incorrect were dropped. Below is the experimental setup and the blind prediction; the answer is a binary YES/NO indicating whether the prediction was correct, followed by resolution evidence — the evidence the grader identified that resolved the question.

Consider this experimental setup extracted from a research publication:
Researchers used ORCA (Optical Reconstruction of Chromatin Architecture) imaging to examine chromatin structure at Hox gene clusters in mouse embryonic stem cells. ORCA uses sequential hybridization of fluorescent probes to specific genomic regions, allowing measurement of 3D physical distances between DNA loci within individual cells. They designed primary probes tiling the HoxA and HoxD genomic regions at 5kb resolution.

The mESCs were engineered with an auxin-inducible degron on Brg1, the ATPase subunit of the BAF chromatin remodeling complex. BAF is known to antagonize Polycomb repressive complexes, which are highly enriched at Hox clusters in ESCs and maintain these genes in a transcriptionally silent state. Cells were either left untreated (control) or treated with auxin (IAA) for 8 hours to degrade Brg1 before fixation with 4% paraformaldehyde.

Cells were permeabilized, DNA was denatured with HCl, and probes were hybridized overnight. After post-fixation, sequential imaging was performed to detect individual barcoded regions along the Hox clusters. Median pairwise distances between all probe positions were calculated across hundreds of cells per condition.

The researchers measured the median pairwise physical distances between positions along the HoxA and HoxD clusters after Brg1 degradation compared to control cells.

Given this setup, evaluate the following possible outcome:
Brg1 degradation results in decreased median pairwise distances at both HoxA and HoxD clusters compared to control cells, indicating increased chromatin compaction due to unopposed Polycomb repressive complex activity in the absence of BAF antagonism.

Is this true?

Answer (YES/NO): NO